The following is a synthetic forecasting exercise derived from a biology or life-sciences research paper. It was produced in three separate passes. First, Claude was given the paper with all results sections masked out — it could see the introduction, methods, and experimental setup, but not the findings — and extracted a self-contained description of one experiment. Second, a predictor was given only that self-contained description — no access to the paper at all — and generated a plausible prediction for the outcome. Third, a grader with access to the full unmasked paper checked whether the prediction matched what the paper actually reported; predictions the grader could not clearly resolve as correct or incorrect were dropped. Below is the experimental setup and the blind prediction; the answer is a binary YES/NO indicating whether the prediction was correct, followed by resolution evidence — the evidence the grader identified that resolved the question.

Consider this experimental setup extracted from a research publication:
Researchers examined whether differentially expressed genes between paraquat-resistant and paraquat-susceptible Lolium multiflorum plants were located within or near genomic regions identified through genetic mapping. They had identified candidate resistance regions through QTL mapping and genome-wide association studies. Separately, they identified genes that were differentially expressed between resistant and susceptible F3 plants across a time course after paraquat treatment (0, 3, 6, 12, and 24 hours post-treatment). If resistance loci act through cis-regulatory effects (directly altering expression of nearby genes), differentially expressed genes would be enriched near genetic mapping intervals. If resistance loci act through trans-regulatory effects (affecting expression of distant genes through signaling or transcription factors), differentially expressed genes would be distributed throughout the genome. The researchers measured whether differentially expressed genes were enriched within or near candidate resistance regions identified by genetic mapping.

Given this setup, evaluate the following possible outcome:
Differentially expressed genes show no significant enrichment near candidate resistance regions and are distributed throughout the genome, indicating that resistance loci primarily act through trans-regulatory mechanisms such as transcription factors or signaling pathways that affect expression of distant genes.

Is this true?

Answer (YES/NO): NO